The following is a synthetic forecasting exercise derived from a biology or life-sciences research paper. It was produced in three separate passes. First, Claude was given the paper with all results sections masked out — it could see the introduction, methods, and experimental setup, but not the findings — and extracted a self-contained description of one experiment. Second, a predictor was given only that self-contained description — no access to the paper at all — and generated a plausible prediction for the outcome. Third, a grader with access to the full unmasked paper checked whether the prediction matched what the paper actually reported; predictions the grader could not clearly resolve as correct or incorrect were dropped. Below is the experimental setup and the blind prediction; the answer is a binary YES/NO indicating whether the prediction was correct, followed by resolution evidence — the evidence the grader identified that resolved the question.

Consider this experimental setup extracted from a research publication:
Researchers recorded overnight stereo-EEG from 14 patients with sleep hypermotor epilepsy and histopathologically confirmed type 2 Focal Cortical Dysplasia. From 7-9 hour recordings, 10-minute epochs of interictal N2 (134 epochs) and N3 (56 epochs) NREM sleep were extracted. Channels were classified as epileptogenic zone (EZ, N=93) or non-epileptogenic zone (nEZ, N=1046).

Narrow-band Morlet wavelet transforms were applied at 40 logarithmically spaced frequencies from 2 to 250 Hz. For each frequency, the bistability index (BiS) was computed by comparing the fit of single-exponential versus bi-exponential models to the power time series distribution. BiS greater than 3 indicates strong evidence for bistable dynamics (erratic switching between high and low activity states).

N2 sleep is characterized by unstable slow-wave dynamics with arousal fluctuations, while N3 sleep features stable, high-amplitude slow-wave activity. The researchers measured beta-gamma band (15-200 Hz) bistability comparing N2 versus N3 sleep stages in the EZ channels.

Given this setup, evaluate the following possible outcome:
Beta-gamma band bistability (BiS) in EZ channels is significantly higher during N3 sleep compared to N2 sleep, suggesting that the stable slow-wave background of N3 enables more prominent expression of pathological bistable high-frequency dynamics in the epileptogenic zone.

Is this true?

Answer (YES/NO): NO